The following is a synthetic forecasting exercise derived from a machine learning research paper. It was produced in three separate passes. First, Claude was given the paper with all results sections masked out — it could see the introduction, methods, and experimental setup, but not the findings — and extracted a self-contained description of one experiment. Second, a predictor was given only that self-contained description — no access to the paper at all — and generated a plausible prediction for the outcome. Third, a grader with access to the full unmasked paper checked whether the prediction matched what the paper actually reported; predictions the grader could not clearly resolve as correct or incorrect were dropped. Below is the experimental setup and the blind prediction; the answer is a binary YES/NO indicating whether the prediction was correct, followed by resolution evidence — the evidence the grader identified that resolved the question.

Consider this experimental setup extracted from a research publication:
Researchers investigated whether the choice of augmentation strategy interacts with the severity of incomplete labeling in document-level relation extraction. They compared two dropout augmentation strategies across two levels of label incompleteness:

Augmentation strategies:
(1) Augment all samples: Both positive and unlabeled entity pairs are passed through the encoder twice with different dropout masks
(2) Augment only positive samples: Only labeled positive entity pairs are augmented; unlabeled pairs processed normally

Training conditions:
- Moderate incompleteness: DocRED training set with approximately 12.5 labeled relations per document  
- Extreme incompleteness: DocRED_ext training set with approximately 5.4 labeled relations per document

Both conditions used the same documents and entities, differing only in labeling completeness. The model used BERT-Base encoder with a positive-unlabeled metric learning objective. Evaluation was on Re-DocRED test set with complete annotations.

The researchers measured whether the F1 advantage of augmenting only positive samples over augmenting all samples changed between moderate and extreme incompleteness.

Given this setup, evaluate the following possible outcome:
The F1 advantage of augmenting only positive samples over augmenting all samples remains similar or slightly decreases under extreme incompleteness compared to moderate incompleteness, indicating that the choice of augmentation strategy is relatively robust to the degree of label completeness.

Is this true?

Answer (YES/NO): NO